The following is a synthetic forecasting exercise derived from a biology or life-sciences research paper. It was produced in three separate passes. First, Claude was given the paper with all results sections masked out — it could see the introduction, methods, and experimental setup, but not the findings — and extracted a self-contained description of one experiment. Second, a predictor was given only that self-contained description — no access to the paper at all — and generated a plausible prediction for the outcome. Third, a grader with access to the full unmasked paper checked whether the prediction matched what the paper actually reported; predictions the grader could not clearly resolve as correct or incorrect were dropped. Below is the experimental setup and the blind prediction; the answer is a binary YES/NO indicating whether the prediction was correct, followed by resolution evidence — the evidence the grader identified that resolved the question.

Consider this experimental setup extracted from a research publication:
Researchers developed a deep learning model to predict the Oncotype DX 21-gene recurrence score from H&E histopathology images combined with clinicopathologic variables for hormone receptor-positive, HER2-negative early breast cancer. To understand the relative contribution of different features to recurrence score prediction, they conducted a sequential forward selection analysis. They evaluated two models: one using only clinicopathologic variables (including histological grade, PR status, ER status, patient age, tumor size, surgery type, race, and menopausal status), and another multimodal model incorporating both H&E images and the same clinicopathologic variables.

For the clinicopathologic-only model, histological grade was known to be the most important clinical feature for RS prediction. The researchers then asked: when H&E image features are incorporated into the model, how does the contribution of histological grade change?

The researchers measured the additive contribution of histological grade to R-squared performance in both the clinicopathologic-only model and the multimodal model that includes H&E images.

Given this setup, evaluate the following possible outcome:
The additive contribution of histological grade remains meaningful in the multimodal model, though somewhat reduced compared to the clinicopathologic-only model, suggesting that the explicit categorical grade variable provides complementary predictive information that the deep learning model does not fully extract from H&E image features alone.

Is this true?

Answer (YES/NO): NO